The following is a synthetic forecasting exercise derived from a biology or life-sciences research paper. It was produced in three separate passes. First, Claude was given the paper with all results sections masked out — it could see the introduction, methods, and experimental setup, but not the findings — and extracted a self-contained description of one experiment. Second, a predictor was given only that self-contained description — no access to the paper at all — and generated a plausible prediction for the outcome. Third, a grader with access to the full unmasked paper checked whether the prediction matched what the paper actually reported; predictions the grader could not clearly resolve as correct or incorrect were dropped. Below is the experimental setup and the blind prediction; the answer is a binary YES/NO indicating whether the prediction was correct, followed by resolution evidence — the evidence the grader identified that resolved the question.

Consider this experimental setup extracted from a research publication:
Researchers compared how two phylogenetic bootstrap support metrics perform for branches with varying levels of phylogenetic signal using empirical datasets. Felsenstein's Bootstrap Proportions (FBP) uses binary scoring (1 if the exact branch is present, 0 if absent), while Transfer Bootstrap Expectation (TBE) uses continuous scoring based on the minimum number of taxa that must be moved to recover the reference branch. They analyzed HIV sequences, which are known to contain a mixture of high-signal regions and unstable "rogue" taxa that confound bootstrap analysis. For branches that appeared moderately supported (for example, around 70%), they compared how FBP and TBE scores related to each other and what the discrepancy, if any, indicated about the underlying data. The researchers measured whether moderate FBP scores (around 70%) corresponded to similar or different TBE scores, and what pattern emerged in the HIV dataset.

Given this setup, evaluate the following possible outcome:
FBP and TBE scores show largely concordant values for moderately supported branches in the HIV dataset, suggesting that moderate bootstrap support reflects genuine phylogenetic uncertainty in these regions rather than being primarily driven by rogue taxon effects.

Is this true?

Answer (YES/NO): NO